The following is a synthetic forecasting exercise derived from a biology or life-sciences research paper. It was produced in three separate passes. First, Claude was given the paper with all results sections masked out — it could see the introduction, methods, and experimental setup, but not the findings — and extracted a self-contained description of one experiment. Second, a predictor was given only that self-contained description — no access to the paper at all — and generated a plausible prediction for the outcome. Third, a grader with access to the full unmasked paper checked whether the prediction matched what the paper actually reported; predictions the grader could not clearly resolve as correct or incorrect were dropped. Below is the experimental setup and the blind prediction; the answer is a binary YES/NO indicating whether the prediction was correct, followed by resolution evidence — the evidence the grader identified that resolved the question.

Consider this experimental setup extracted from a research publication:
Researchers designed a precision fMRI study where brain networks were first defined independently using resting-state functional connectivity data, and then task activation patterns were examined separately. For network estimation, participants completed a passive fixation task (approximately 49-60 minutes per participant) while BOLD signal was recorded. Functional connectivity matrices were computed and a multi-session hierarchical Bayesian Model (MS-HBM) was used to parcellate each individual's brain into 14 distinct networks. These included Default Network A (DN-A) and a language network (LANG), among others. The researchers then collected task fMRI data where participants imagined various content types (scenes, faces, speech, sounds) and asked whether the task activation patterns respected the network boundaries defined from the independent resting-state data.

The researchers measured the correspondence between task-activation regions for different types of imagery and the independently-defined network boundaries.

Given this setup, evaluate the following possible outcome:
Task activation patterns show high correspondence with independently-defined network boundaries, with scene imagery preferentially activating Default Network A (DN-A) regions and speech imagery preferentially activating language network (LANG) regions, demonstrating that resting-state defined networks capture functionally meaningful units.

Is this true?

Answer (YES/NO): YES